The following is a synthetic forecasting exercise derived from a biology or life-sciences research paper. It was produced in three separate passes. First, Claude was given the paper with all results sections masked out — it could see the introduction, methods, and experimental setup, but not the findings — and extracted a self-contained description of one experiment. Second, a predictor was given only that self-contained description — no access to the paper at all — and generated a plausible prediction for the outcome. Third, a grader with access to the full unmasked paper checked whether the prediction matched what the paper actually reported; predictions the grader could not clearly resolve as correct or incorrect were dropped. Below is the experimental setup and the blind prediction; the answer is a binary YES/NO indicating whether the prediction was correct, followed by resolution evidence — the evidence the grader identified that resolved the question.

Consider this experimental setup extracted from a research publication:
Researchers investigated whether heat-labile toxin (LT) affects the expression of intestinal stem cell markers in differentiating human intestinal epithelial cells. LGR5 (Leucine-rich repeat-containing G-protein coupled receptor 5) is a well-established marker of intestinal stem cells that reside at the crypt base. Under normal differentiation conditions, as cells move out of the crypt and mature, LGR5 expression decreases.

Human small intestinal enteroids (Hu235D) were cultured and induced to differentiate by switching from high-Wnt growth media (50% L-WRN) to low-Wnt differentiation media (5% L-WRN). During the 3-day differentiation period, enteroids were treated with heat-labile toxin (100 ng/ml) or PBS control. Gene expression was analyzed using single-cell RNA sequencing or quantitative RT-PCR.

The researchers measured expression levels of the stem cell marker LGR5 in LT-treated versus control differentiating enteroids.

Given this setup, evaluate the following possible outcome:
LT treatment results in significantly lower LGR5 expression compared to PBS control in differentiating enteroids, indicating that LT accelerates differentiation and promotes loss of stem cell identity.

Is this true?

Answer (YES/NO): NO